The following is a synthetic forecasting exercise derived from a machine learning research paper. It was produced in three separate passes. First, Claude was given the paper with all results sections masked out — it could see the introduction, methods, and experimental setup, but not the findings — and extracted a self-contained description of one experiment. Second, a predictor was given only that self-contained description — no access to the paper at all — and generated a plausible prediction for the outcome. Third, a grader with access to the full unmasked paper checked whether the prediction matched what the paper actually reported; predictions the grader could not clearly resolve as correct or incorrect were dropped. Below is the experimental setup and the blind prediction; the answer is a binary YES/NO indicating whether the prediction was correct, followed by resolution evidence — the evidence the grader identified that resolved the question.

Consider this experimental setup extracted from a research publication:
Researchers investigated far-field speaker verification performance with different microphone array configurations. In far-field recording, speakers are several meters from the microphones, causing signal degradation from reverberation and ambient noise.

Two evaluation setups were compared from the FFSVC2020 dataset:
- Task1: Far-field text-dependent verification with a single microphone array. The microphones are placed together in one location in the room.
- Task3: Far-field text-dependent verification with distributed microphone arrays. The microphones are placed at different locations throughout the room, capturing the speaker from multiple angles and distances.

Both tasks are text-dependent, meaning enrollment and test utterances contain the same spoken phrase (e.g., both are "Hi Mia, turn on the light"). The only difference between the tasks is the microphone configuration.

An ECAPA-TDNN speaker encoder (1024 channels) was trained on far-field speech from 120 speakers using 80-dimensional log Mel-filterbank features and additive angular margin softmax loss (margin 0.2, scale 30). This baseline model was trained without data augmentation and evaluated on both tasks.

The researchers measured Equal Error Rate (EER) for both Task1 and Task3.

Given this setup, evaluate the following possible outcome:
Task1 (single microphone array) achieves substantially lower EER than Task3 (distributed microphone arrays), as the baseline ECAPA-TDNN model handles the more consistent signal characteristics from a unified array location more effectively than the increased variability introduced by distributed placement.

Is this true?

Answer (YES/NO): NO